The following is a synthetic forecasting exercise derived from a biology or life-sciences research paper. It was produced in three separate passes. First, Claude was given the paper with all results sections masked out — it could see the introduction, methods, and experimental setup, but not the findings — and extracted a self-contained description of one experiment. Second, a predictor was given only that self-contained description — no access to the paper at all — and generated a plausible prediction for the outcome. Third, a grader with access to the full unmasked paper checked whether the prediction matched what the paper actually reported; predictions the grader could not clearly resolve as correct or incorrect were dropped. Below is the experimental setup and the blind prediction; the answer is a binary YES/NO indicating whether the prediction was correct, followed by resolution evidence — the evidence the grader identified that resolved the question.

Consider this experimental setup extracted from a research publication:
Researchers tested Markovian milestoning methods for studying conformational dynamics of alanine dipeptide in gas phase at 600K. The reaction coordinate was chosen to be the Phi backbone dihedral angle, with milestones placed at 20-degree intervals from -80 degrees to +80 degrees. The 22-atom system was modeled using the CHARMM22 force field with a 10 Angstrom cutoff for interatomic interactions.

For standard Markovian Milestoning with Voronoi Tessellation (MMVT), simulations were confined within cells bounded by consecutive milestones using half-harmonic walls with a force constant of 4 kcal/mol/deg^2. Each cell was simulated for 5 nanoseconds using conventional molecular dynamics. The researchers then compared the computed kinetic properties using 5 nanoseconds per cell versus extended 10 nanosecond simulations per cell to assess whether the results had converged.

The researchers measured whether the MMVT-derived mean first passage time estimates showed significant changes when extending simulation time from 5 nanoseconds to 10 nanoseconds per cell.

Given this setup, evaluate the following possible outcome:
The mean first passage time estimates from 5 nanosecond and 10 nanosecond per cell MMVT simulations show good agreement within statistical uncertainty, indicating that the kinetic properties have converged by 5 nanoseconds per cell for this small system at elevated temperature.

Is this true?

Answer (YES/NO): YES